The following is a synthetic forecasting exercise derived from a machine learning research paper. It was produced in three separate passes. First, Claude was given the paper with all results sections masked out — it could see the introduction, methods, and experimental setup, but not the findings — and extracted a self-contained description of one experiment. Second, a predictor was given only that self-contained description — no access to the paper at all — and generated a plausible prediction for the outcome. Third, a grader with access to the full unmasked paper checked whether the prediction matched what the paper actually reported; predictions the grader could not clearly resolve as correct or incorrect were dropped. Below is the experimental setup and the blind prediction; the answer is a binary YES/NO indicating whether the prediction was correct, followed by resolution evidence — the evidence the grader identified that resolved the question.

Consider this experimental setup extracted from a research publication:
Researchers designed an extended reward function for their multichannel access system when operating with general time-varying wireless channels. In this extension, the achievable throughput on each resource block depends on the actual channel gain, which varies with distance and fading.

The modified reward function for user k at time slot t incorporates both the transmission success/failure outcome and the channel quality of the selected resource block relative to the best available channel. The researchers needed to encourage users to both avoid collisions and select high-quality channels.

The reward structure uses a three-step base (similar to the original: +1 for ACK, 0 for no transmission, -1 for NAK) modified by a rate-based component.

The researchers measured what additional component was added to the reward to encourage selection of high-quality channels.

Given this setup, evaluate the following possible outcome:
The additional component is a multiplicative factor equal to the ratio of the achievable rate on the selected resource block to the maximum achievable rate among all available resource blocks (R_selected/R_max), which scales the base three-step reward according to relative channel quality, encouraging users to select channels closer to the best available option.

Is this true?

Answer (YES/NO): NO